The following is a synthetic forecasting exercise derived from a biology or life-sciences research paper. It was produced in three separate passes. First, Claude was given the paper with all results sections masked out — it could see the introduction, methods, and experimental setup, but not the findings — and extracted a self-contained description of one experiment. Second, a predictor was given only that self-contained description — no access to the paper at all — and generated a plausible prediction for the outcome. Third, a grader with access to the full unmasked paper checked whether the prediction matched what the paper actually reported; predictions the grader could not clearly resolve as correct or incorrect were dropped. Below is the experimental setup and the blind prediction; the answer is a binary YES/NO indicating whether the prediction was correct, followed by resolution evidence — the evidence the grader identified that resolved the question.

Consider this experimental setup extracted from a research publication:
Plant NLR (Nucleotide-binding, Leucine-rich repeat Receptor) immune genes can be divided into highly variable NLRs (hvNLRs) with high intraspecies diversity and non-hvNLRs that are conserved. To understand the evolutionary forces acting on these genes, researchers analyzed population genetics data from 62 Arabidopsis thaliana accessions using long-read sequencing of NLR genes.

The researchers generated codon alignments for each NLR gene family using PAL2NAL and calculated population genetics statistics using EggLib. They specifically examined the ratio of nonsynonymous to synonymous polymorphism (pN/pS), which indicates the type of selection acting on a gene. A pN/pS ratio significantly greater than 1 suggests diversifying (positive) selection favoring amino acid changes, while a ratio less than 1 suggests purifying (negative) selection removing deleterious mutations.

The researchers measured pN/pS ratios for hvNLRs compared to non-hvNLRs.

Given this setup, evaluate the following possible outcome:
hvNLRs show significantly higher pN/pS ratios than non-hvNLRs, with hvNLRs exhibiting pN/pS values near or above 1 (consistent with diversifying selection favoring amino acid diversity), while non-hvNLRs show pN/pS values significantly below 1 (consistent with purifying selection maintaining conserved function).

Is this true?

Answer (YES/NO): NO